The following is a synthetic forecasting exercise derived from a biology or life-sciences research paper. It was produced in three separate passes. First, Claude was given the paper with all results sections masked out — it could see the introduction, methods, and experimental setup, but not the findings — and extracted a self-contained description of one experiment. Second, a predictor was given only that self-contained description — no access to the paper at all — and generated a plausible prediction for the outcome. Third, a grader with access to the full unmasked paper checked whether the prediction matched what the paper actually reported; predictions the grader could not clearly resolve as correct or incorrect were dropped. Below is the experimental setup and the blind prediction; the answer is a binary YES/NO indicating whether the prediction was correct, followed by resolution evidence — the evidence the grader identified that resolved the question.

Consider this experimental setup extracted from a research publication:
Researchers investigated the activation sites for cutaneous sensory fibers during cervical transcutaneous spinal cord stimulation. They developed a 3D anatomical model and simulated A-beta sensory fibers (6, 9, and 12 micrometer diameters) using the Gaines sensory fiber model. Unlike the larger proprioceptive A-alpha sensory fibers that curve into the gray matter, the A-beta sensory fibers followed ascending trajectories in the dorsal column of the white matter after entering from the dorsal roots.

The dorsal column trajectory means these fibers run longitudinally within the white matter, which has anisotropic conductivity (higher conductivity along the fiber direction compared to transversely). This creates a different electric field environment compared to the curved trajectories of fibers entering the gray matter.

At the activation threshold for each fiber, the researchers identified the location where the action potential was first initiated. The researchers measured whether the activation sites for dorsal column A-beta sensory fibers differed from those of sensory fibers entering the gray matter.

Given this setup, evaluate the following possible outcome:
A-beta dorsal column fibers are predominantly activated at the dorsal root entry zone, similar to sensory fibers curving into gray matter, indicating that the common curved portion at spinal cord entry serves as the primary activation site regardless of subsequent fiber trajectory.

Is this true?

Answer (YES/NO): NO